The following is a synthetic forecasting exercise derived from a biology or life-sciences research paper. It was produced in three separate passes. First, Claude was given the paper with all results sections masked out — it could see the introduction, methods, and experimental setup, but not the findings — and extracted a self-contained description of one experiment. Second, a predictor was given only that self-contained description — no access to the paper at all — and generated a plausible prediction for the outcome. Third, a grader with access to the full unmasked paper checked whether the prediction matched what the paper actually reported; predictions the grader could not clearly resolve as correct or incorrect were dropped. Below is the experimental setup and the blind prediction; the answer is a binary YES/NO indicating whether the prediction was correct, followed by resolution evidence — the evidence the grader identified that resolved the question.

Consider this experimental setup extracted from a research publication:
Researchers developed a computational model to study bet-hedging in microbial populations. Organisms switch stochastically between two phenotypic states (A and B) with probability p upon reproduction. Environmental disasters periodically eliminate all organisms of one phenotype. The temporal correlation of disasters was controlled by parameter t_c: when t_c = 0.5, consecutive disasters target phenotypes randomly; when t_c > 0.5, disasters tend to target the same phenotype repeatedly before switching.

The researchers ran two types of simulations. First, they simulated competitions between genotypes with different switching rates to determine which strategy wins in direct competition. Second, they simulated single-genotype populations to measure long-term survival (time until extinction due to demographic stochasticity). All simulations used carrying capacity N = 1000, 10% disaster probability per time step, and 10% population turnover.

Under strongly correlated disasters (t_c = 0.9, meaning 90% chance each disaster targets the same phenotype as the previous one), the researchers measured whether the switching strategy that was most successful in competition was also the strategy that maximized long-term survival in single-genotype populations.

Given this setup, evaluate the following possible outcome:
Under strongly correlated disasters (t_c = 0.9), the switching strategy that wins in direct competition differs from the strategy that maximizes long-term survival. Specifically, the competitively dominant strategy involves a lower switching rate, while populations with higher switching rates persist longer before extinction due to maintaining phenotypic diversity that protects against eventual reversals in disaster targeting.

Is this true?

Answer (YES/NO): YES